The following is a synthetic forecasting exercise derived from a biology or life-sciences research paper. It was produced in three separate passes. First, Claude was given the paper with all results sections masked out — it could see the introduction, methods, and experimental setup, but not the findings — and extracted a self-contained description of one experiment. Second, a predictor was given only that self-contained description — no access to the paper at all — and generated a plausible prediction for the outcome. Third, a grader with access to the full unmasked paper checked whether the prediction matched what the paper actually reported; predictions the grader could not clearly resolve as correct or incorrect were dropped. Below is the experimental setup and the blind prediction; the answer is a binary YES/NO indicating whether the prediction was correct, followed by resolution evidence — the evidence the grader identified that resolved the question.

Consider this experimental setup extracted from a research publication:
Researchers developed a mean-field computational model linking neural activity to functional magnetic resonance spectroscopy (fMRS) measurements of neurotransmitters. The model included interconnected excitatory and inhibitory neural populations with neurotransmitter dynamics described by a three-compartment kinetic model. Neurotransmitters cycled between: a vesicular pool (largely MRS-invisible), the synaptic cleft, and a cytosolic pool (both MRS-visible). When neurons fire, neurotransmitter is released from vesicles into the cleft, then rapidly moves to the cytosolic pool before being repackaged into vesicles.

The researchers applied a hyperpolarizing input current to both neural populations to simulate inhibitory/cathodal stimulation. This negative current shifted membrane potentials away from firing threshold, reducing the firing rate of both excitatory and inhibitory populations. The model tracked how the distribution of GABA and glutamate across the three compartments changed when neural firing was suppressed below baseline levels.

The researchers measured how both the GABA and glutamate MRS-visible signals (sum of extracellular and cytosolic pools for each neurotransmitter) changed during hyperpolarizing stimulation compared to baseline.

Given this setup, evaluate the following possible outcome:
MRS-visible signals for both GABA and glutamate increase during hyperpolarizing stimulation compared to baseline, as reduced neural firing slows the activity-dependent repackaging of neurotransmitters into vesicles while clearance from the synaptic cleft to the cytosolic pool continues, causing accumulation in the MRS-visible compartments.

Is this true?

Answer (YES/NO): NO